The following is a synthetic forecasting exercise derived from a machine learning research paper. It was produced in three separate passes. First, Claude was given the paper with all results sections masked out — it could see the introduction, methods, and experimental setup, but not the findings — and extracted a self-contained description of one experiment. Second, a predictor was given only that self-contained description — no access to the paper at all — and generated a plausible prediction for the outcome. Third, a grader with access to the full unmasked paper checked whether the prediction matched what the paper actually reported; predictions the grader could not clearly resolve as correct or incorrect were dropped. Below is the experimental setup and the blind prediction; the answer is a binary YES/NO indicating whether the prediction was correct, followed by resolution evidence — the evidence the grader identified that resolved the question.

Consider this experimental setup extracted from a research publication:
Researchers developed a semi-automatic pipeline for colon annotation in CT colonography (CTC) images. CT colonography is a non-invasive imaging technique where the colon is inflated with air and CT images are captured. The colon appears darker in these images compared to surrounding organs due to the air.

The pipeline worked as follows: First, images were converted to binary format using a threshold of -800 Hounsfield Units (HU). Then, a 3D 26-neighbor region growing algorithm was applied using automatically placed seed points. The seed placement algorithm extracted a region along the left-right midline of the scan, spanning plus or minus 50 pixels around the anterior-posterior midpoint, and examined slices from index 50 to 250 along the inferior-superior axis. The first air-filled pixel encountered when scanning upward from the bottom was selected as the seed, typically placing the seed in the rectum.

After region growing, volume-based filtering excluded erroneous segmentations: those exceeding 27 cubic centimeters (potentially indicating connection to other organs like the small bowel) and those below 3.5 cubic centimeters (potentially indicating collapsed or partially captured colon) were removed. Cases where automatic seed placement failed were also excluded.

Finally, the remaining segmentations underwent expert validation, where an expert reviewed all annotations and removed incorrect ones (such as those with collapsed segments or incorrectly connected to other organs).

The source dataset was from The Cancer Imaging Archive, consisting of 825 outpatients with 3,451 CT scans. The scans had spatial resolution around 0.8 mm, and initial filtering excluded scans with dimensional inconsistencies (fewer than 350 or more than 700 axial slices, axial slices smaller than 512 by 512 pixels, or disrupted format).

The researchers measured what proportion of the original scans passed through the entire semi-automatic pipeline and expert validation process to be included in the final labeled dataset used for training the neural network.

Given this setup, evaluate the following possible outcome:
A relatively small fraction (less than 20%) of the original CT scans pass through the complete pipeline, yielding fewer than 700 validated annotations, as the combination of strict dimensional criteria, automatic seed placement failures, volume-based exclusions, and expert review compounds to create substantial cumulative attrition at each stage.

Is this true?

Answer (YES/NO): YES